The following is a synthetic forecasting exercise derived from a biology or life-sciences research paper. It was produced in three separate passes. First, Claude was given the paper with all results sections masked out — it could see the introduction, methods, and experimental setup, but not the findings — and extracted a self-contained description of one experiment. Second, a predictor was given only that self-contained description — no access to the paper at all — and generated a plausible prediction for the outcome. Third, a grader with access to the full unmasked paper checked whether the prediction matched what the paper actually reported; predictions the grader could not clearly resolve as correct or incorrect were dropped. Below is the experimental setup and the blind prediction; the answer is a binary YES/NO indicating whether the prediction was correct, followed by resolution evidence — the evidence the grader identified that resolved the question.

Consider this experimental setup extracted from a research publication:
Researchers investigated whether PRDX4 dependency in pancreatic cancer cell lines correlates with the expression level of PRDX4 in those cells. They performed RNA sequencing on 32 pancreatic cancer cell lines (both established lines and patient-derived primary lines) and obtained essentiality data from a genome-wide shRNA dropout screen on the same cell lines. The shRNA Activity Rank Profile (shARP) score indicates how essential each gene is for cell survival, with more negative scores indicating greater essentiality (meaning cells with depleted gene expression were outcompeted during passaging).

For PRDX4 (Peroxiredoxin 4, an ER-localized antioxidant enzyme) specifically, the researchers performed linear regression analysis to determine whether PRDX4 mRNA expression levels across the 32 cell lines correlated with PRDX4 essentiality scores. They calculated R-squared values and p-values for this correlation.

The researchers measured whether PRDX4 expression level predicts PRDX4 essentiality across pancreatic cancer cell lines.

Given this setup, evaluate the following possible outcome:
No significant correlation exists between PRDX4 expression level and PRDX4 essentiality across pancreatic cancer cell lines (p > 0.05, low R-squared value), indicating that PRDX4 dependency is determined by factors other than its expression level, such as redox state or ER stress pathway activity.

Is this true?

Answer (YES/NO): YES